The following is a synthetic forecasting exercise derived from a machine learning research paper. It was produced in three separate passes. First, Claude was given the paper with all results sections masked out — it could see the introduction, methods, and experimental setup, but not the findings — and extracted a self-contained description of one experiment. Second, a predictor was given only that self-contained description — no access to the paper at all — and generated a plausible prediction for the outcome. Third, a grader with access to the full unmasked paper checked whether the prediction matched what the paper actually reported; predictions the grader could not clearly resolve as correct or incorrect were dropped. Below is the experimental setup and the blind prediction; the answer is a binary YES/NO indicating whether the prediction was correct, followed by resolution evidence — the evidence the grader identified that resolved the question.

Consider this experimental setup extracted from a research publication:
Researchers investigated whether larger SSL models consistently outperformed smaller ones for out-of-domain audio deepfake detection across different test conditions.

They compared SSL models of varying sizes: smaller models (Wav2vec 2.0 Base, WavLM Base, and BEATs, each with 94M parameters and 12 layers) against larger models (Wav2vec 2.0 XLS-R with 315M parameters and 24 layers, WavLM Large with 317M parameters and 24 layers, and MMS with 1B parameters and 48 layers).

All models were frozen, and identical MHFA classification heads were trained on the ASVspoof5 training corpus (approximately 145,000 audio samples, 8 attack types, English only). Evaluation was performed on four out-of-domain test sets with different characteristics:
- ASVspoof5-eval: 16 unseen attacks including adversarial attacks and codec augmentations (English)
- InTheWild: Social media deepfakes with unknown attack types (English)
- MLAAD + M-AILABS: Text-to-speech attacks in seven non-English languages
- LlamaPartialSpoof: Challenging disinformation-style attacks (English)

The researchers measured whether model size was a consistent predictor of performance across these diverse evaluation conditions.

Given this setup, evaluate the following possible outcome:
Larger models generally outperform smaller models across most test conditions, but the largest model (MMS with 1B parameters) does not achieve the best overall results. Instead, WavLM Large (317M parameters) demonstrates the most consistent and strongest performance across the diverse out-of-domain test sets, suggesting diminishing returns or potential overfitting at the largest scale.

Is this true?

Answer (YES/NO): NO